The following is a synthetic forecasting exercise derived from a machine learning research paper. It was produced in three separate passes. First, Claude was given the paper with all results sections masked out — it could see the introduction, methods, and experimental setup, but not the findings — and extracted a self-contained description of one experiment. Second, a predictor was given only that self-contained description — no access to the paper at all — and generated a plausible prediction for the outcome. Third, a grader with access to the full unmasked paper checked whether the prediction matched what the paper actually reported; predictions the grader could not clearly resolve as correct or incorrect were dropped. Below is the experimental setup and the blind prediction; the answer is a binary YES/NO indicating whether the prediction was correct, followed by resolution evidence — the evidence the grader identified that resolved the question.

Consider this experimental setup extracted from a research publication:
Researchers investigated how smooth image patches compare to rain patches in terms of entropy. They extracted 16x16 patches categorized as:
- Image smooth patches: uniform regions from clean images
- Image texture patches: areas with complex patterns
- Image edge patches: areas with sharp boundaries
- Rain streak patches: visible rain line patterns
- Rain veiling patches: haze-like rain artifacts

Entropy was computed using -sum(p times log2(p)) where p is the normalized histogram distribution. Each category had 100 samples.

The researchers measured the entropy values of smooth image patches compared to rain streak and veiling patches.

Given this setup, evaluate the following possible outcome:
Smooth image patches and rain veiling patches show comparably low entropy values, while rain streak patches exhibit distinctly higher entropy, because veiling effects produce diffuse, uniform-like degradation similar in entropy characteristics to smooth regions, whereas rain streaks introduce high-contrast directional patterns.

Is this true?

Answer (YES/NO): NO